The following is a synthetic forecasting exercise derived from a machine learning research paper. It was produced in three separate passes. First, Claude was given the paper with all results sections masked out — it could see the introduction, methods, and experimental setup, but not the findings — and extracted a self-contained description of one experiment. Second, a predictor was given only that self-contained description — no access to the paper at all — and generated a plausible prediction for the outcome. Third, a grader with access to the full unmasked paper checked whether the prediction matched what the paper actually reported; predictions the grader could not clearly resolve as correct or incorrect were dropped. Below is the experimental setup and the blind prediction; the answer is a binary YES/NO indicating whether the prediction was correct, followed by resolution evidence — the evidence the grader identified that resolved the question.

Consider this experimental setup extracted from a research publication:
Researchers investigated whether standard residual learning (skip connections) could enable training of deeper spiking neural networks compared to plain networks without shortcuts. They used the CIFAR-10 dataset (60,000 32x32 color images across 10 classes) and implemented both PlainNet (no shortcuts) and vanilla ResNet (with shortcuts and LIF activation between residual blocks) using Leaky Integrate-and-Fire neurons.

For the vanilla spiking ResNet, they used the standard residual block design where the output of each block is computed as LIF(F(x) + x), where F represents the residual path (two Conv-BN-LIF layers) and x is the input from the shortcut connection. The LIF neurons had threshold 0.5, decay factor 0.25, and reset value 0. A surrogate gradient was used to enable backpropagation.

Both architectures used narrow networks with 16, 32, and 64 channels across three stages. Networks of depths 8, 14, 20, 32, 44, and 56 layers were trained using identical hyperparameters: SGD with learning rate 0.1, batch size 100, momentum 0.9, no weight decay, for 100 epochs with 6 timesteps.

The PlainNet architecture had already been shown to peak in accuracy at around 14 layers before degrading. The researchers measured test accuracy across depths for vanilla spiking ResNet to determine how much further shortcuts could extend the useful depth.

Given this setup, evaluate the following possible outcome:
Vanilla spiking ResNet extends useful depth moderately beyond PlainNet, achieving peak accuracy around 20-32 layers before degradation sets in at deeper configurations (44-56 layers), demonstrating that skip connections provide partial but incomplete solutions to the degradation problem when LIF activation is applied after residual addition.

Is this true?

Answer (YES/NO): NO